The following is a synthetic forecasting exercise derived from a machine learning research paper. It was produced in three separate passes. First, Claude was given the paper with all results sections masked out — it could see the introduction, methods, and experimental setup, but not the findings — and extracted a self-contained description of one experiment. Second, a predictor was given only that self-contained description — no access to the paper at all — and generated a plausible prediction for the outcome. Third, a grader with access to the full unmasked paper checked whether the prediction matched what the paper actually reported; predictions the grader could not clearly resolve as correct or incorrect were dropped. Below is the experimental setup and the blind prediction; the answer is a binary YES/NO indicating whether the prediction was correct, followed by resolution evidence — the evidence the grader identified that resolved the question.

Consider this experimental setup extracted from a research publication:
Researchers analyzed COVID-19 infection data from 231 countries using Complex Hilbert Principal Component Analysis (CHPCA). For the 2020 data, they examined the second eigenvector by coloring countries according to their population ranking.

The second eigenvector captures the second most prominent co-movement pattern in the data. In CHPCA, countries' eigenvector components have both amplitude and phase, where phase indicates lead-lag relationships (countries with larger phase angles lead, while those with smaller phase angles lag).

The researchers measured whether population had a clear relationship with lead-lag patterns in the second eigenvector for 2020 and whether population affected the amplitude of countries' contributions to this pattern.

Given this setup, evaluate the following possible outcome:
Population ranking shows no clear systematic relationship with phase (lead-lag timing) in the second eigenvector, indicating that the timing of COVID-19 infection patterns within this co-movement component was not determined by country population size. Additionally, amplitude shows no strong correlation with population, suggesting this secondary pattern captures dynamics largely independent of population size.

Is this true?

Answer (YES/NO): NO